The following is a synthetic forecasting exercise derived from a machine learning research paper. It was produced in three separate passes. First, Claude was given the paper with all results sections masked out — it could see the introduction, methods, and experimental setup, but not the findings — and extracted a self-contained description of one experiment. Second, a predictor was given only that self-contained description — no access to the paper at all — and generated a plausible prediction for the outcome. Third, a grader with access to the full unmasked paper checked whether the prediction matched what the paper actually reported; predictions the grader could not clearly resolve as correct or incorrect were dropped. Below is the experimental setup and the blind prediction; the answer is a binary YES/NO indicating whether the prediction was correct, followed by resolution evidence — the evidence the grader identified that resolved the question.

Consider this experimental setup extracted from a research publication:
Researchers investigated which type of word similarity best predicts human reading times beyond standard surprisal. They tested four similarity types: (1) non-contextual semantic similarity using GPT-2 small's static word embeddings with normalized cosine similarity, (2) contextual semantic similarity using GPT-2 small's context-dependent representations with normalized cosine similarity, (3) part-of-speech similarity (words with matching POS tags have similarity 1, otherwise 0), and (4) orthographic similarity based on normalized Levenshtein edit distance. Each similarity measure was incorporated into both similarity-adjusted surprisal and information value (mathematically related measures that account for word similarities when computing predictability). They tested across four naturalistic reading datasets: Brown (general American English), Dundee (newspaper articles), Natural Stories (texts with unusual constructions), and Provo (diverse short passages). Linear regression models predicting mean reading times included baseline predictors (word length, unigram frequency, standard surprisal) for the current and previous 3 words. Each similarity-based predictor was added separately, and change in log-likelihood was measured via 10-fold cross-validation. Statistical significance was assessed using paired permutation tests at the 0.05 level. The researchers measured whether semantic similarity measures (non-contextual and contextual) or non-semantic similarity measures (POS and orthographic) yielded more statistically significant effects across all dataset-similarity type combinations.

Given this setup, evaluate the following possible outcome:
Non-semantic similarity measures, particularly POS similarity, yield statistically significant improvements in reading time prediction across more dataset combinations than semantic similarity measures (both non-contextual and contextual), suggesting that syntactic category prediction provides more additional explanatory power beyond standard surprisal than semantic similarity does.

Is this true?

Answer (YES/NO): NO